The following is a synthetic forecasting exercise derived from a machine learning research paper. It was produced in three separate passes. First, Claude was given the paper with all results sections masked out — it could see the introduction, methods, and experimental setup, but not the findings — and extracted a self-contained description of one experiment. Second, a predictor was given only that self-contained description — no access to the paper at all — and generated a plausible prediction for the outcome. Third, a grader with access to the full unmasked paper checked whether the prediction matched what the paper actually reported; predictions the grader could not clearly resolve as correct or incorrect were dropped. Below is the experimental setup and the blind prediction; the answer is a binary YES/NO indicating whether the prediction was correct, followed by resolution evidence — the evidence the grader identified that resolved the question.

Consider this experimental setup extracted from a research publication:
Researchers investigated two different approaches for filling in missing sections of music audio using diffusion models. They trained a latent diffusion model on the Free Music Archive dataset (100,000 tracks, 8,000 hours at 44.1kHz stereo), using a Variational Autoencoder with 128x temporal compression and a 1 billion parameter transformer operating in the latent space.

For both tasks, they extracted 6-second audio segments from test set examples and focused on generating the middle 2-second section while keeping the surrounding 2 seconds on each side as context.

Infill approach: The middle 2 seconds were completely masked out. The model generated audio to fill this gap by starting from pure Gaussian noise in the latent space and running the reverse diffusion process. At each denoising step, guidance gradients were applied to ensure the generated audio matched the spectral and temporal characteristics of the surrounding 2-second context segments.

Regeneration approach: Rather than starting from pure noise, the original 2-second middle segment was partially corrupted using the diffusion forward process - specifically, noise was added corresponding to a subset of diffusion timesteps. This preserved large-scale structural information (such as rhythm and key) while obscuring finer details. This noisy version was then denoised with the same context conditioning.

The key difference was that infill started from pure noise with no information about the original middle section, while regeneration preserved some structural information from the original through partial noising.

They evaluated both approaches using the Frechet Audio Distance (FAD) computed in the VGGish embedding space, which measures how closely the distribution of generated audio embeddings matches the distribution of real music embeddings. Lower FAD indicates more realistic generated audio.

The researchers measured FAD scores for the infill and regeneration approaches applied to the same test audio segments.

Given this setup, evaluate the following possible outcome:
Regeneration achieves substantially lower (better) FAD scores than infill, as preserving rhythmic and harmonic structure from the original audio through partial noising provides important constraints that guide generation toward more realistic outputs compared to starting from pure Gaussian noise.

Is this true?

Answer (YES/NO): NO